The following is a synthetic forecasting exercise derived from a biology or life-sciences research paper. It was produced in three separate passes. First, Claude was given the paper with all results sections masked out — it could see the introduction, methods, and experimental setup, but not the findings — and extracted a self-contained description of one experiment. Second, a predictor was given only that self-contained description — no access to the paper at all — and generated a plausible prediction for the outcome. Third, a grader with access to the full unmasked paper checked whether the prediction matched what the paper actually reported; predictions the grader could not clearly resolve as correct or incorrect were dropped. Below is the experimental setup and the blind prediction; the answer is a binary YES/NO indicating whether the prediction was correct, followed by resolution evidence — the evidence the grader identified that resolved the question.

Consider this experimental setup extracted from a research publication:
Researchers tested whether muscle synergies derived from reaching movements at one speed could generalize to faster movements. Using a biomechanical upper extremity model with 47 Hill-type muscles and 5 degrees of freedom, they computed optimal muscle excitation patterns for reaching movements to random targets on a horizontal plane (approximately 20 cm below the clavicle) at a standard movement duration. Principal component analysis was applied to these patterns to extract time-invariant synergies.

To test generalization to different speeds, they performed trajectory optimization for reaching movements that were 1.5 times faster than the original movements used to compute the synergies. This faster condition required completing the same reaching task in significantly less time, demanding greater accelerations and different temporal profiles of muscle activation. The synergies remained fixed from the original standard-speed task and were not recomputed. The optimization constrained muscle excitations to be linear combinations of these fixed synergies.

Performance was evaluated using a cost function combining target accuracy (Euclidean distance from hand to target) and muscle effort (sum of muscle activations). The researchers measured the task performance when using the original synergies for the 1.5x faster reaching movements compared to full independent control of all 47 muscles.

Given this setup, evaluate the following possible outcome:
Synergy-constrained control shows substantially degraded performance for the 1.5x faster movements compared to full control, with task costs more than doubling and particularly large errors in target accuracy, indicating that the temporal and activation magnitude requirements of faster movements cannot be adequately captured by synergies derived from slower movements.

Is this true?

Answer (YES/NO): NO